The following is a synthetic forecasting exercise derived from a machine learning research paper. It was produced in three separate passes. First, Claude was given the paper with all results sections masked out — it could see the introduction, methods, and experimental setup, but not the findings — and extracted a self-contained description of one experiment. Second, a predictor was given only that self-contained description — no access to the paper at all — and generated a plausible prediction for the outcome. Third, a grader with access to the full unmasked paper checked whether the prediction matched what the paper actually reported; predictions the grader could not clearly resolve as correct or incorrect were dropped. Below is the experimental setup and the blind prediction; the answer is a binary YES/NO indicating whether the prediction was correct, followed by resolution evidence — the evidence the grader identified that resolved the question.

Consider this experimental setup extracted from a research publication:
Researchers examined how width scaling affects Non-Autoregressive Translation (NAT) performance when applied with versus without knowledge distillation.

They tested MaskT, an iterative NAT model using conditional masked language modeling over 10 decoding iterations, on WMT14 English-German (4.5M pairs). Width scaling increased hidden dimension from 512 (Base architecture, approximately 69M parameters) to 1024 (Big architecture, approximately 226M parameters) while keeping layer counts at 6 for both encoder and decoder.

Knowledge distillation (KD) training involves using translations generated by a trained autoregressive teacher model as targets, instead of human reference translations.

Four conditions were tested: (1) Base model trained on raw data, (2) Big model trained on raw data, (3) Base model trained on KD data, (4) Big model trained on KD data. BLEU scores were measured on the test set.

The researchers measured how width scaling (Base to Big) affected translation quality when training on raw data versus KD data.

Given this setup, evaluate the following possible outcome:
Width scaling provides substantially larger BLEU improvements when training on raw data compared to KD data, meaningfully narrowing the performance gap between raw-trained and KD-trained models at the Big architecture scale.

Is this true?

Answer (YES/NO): NO